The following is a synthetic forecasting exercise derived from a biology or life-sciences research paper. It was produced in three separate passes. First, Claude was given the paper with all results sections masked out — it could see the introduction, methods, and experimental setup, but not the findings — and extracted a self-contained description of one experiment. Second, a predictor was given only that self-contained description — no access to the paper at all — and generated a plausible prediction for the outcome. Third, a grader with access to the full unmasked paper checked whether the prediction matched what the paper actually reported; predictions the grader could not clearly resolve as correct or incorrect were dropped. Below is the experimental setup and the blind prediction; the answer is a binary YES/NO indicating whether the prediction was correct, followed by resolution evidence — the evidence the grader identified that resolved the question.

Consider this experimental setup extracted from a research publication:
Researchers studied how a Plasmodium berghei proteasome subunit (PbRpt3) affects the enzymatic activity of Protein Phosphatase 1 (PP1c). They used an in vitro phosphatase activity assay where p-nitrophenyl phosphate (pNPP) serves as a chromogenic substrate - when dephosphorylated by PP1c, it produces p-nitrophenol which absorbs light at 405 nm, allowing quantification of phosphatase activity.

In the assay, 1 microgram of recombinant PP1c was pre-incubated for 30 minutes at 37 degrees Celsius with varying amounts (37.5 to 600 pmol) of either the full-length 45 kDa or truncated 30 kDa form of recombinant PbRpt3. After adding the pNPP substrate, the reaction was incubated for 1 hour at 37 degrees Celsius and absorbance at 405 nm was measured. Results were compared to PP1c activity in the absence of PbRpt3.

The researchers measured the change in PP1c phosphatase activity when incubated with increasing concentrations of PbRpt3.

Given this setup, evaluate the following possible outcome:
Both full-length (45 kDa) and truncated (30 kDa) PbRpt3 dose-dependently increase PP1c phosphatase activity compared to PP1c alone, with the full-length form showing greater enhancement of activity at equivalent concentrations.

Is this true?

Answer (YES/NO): NO